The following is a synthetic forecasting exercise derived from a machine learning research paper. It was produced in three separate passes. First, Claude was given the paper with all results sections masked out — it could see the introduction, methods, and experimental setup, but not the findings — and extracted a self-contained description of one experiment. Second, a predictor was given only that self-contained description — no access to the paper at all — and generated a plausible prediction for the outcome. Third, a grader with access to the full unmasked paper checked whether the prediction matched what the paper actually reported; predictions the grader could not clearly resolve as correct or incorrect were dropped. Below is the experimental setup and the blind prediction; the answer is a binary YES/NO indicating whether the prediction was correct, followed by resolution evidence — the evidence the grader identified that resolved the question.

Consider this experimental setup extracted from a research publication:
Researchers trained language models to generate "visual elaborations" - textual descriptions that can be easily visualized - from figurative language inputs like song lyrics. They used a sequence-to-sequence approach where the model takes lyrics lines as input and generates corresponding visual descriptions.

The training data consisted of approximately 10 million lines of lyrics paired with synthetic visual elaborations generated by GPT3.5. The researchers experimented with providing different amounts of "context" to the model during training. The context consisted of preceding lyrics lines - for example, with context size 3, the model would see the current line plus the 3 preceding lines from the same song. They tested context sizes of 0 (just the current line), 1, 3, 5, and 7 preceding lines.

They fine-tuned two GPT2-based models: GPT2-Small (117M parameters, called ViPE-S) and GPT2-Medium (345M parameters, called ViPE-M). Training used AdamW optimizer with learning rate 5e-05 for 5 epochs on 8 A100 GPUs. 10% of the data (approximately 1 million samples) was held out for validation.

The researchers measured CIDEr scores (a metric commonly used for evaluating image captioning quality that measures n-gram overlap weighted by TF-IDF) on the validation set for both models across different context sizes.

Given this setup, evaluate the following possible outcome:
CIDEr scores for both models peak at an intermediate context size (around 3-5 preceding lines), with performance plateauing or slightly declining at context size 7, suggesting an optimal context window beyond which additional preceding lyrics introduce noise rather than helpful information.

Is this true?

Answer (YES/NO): NO